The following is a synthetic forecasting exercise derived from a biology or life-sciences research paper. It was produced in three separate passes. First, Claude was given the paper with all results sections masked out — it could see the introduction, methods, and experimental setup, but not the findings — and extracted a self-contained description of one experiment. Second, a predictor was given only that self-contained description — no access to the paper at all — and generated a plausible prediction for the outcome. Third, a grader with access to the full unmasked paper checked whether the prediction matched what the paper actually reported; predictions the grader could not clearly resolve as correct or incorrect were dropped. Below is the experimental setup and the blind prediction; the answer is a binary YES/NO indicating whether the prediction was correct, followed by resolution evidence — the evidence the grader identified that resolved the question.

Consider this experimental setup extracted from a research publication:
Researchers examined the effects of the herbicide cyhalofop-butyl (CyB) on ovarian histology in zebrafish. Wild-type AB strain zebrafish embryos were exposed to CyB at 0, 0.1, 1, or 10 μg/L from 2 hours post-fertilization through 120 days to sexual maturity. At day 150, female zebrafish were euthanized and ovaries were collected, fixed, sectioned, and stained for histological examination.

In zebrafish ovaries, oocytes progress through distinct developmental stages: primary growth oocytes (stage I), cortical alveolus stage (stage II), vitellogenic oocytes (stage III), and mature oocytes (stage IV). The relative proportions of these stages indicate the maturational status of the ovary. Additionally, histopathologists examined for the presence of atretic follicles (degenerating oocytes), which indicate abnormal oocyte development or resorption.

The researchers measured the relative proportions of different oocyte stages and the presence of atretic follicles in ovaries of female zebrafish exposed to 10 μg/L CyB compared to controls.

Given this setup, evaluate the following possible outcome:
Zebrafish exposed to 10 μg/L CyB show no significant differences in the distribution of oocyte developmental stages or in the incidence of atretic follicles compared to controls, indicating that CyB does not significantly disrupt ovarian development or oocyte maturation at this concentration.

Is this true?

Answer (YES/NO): NO